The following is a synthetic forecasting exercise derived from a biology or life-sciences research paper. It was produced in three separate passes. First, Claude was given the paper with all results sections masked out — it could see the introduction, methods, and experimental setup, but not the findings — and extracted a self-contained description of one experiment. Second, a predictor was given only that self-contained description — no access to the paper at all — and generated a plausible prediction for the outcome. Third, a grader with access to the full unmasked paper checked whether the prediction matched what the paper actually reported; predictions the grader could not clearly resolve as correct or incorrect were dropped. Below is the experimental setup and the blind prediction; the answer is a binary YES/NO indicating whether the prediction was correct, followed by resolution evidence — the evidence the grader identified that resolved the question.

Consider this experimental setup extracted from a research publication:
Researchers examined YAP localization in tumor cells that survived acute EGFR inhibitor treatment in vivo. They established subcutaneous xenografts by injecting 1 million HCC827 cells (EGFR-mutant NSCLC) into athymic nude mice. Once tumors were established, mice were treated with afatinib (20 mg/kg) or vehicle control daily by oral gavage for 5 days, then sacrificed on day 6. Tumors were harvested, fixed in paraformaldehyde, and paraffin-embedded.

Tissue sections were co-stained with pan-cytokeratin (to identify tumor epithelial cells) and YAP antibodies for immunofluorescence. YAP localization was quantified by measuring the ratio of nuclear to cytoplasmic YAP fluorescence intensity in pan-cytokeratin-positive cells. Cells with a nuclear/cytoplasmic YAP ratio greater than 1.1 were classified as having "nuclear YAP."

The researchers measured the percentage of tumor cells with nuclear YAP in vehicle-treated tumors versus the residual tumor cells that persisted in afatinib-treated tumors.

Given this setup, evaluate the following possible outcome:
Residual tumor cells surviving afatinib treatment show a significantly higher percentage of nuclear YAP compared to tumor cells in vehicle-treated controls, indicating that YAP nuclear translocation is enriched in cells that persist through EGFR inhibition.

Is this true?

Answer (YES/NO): YES